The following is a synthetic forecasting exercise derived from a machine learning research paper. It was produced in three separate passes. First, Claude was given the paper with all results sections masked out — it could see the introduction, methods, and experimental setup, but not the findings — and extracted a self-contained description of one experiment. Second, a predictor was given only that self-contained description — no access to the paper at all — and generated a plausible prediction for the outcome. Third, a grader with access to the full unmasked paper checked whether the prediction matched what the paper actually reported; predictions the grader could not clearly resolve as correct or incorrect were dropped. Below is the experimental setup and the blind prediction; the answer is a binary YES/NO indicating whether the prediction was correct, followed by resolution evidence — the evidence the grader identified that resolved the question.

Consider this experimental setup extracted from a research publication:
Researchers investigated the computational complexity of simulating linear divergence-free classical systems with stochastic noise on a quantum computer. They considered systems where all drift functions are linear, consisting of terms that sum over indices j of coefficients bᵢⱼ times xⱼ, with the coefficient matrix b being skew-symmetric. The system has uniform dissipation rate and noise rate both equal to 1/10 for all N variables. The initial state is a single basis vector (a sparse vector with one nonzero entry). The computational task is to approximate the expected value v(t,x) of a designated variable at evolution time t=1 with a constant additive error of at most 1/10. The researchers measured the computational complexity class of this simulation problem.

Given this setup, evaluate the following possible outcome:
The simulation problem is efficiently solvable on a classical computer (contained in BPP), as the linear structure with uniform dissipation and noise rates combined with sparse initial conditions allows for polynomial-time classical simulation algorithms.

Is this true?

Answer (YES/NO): NO